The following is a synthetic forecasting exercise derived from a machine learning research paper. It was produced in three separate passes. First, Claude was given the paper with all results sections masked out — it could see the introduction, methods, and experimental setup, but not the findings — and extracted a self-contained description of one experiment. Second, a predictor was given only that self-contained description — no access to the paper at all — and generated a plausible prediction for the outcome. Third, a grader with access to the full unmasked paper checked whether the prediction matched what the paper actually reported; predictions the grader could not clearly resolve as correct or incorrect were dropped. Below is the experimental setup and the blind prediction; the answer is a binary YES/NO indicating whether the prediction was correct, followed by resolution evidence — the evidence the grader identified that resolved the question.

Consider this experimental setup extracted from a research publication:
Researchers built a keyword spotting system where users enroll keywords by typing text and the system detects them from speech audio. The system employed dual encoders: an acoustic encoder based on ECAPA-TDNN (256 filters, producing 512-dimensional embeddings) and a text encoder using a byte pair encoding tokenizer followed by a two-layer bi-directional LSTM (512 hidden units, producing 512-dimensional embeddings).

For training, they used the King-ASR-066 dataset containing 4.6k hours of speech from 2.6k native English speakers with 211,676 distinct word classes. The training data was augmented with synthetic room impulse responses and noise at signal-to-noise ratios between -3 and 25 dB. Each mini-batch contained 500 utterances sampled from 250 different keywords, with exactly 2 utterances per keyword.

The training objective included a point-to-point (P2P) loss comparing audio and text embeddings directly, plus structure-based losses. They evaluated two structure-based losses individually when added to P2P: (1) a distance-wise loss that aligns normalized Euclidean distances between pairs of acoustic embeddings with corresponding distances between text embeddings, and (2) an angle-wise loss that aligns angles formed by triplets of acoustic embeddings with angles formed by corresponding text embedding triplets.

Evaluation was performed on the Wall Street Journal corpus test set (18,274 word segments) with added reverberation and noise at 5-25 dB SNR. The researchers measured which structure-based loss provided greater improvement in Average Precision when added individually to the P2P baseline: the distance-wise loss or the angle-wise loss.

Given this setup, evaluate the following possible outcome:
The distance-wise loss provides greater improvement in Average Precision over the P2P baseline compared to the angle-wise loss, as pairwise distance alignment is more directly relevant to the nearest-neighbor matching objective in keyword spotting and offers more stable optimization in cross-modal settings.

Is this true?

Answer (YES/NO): NO